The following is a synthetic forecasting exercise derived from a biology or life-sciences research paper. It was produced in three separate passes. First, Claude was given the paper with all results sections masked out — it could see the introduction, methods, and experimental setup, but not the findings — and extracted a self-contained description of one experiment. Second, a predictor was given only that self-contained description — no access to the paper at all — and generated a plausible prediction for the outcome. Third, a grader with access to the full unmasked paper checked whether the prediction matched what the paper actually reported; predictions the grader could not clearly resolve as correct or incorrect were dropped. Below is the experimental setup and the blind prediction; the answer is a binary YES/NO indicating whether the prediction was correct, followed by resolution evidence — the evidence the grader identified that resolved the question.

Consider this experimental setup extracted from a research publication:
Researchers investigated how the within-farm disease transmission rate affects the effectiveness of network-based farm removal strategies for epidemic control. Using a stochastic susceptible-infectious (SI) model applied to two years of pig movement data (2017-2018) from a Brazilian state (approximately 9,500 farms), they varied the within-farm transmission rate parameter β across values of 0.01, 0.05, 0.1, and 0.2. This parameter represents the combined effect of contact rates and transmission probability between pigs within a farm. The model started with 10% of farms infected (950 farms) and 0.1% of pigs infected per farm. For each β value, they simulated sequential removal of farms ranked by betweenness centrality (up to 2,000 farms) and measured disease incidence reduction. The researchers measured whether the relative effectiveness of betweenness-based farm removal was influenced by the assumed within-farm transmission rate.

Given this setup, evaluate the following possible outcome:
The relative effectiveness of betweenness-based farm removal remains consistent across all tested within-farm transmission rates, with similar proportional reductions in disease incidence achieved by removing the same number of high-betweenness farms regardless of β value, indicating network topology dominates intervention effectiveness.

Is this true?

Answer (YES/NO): YES